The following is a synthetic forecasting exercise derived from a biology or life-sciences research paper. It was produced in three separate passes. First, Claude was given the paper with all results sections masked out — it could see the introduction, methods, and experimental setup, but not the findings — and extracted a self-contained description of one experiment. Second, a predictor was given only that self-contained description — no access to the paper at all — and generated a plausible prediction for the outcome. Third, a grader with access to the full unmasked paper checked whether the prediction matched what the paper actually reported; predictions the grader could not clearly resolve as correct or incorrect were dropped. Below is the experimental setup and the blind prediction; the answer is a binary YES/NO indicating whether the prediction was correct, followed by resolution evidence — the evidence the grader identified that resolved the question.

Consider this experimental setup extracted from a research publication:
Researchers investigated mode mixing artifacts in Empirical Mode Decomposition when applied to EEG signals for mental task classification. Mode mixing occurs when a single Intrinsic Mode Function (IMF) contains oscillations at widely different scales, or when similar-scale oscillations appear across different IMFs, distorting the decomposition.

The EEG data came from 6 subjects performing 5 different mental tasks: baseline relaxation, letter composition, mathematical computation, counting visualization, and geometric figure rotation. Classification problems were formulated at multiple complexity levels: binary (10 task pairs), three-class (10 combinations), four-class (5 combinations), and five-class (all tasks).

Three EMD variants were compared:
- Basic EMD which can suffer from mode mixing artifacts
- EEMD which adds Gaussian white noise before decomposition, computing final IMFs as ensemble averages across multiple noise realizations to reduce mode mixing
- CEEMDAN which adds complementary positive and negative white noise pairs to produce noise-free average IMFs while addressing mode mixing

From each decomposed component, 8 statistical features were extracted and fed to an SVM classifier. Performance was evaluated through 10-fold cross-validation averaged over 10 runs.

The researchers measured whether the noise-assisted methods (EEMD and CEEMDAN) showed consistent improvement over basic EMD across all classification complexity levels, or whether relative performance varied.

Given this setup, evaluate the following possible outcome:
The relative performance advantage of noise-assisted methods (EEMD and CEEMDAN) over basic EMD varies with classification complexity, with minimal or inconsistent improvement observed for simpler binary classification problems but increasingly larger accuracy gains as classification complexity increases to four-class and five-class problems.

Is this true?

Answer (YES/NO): NO